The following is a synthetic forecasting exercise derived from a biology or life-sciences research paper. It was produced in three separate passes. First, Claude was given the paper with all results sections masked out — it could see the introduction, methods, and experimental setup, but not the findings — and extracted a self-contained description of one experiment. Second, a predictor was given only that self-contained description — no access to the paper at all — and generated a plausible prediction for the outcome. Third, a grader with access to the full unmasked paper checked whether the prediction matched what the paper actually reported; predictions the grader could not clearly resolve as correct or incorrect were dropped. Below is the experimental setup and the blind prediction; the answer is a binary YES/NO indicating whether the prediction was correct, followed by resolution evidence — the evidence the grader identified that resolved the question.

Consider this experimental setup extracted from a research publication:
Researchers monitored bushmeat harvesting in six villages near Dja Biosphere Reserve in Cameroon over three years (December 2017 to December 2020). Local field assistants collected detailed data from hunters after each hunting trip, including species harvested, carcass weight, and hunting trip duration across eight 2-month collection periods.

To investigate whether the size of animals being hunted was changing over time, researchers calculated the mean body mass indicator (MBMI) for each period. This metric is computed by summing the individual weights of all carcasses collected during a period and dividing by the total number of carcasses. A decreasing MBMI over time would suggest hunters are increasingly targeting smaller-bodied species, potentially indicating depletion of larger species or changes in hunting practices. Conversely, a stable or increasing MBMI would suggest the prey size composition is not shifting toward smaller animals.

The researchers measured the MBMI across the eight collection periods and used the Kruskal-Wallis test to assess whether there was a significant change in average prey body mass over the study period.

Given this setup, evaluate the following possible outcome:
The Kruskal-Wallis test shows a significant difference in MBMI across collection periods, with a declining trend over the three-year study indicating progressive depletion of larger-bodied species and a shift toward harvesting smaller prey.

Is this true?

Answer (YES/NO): NO